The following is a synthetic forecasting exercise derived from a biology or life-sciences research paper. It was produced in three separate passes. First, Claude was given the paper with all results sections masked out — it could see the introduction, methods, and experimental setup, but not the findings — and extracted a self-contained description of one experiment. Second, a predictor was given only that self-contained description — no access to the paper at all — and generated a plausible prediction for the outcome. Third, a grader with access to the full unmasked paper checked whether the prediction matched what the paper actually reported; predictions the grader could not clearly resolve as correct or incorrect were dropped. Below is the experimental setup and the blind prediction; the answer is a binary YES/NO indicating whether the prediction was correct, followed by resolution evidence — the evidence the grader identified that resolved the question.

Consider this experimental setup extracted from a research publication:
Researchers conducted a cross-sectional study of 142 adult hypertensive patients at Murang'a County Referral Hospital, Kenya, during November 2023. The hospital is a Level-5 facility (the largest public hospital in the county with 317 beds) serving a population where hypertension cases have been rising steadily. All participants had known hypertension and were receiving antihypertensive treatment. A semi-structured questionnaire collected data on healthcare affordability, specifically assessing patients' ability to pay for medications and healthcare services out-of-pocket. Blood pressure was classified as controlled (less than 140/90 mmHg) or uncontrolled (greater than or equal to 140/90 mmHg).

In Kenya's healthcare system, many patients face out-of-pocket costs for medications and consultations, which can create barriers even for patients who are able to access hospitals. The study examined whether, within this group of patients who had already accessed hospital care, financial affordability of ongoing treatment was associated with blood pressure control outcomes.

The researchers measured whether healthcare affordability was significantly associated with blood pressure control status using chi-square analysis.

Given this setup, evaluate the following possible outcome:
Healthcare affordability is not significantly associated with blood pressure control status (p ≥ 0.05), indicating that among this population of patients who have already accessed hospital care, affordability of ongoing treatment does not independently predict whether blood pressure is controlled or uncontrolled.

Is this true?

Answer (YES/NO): NO